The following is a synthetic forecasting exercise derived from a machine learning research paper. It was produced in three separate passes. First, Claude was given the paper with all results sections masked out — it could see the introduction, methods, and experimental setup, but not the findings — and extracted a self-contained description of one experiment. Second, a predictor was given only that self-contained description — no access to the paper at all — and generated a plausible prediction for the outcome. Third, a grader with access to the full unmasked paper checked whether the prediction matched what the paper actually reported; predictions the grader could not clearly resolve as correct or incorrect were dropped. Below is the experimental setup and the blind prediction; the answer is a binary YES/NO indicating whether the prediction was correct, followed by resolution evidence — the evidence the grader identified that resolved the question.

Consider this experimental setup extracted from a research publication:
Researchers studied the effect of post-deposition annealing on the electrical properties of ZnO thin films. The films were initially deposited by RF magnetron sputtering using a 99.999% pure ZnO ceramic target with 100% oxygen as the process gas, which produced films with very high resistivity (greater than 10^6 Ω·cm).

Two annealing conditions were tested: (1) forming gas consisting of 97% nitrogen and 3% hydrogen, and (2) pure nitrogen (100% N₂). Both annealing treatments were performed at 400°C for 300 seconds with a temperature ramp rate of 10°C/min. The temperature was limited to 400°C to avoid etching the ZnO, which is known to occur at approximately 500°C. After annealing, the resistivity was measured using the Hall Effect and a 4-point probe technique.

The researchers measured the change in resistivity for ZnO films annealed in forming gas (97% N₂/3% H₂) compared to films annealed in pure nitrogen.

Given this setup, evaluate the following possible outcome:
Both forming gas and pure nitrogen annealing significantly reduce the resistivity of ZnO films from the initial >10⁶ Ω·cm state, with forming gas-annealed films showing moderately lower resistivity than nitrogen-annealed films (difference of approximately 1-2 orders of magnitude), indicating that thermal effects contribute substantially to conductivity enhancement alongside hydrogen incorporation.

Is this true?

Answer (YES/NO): NO